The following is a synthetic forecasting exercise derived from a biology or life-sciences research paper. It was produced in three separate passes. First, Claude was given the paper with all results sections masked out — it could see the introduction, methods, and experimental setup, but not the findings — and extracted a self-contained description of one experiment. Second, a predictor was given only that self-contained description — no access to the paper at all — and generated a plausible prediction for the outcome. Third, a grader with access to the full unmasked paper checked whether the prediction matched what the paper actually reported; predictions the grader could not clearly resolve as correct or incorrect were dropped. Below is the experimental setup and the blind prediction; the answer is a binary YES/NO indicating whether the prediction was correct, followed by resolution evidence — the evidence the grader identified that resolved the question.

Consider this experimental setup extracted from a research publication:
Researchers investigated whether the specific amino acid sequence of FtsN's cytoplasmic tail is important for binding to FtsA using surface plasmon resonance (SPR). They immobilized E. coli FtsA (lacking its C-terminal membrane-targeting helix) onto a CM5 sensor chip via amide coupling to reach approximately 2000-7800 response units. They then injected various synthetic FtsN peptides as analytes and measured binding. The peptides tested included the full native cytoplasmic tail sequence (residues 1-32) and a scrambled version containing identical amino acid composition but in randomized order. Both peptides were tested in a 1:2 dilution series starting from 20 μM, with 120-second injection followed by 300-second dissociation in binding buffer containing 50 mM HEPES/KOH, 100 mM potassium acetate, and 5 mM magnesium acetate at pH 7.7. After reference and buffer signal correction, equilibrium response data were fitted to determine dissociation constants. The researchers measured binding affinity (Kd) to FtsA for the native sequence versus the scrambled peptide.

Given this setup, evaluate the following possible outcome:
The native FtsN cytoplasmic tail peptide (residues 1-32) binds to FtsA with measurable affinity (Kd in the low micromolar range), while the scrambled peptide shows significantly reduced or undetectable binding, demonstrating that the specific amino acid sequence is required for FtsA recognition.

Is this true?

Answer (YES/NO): NO